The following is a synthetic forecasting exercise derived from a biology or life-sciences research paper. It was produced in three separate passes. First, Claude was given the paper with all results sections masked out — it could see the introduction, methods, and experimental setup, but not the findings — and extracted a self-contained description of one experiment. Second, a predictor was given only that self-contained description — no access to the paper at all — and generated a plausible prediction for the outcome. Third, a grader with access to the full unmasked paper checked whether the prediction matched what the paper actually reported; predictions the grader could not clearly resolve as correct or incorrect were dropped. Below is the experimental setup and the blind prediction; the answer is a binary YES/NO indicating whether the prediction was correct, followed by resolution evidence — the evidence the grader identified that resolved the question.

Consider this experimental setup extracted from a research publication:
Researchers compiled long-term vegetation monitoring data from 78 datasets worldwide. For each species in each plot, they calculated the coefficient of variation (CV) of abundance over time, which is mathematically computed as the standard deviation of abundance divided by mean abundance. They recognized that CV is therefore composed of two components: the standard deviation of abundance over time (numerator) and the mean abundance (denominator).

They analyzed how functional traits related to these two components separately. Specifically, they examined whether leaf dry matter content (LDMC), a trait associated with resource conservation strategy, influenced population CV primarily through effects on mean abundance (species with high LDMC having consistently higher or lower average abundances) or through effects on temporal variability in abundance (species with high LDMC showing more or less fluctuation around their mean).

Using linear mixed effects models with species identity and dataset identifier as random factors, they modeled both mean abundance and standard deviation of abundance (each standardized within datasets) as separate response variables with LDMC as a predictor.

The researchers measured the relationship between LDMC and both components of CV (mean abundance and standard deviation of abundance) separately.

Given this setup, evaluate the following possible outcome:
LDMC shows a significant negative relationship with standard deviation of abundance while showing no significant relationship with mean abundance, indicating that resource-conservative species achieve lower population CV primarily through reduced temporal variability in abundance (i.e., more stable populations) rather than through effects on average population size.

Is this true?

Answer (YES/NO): NO